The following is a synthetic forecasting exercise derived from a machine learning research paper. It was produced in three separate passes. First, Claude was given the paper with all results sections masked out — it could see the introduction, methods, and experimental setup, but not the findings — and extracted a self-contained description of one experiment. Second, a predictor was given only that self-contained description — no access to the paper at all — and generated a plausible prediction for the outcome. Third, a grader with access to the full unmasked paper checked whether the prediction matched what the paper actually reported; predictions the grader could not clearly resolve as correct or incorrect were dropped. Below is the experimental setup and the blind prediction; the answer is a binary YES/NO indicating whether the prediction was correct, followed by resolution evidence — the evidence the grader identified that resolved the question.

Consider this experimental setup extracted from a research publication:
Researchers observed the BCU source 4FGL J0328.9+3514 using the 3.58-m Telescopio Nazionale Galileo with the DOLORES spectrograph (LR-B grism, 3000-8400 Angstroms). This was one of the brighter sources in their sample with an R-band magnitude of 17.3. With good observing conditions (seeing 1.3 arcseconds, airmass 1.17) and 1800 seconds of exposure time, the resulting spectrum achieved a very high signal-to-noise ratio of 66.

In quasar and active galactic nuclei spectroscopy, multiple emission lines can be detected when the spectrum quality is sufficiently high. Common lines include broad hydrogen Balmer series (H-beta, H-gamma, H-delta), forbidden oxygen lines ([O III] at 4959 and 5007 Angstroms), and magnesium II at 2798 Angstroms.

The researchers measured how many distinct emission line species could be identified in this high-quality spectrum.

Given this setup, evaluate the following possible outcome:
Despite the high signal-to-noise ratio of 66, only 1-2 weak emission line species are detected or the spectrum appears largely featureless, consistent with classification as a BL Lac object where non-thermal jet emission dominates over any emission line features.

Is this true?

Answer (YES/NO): NO